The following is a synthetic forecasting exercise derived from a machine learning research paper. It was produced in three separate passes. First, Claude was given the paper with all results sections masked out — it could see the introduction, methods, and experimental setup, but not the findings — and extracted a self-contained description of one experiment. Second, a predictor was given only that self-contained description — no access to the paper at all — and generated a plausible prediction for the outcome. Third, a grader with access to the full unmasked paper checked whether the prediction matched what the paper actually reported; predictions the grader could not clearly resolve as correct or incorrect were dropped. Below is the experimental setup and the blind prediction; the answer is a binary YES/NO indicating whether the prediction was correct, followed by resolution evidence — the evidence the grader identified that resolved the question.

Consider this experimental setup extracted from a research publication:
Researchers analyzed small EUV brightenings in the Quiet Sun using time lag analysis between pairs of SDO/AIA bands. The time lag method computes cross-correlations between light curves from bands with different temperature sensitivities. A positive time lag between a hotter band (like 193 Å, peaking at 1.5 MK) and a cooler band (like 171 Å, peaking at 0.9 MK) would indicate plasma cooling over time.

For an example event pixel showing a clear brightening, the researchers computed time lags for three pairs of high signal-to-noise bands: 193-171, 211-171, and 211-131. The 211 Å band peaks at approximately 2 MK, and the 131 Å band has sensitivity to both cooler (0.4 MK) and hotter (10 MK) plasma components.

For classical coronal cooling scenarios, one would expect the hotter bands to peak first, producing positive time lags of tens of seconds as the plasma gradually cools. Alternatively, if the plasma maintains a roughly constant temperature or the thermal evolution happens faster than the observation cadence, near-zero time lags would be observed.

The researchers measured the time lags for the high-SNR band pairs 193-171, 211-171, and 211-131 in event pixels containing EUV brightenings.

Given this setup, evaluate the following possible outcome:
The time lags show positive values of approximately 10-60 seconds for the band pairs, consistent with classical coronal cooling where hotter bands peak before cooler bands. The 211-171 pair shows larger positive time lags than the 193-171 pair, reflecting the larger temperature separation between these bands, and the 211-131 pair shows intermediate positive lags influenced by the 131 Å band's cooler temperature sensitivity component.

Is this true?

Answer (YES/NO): NO